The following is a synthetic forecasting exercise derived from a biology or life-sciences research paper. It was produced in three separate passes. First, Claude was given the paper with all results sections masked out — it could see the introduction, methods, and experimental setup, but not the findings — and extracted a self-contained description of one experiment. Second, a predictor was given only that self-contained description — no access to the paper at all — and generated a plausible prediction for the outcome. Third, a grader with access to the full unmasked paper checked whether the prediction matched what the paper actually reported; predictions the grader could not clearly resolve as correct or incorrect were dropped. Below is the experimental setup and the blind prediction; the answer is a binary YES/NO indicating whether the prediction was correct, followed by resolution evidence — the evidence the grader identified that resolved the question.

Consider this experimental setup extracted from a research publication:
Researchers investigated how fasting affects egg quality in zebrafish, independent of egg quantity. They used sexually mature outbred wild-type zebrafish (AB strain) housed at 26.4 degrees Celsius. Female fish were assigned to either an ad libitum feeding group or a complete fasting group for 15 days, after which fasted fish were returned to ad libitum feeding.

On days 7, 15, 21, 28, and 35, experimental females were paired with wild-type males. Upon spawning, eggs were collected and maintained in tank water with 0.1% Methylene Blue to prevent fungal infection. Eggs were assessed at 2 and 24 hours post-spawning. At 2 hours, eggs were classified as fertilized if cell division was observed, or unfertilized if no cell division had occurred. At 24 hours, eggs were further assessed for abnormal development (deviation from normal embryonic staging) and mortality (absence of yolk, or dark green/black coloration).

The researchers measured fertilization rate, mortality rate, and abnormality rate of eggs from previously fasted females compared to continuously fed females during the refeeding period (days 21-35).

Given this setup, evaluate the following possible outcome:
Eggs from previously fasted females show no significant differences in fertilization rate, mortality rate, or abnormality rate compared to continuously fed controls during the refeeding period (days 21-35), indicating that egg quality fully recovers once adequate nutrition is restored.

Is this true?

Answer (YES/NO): NO